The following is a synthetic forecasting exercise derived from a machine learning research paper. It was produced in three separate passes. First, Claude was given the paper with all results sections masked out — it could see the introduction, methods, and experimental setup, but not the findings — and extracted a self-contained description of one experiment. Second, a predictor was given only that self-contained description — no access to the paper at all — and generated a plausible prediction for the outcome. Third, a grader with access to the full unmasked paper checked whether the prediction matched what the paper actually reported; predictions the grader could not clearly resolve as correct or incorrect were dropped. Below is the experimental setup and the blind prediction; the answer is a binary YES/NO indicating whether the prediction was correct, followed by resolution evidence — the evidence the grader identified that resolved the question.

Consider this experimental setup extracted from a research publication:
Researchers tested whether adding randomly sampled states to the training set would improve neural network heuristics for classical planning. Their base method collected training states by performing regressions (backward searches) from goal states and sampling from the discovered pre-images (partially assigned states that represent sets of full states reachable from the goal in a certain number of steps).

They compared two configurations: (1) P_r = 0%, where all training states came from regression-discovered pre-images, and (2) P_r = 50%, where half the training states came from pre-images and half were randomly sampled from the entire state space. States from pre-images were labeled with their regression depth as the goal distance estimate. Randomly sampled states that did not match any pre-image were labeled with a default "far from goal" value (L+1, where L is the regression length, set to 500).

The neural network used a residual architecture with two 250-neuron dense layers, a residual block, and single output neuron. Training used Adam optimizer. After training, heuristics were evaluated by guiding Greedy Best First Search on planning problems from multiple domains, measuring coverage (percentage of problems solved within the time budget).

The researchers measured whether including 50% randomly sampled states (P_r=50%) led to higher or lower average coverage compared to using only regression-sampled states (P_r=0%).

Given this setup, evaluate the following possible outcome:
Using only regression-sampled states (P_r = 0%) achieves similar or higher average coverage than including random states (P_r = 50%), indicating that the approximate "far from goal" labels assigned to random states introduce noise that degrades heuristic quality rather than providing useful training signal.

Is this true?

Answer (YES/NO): NO